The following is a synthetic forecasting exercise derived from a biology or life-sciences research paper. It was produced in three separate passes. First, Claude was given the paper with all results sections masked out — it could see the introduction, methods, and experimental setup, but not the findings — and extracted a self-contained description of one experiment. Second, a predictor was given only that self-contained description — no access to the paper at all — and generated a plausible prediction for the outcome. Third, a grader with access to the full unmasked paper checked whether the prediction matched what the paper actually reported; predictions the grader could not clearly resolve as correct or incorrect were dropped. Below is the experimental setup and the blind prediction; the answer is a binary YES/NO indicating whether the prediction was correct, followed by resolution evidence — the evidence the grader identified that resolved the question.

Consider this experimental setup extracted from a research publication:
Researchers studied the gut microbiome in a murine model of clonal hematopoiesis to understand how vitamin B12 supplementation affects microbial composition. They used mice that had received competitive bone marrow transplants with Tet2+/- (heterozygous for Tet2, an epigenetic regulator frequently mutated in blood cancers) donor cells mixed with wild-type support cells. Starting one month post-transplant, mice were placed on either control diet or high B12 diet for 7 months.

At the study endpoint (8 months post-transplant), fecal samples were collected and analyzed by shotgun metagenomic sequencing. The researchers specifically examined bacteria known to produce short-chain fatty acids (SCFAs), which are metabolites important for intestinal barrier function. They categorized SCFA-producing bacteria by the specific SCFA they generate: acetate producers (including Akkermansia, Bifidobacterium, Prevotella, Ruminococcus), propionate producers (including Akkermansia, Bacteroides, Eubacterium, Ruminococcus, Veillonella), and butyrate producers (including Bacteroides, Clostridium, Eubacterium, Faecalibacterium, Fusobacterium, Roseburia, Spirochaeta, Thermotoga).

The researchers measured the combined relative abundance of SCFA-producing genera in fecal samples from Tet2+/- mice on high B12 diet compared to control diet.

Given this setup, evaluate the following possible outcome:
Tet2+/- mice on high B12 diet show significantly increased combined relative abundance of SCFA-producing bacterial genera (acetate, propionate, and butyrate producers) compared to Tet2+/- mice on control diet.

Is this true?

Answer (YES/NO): NO